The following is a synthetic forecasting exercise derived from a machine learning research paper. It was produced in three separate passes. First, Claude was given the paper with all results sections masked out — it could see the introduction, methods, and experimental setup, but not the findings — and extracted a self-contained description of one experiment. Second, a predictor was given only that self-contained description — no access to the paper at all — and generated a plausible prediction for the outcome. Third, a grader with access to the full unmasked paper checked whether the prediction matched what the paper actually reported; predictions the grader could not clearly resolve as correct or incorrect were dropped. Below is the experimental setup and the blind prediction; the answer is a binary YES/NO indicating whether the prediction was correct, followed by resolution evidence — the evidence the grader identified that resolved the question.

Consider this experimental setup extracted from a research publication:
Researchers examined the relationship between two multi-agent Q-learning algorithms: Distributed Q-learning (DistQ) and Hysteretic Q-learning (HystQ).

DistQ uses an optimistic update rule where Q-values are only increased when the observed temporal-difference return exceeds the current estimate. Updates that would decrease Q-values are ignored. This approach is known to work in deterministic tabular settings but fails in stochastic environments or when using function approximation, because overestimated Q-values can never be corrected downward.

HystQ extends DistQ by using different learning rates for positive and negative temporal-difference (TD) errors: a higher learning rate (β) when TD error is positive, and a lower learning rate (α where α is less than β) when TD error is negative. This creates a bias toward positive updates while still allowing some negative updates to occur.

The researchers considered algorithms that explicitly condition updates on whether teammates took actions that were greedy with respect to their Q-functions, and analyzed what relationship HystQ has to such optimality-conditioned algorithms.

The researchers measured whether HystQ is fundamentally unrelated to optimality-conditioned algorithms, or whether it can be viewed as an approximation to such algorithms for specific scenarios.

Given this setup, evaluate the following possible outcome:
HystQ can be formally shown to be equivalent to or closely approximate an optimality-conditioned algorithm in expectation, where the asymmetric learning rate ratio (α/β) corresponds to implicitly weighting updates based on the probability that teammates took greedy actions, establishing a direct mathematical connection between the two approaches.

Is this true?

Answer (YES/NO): NO